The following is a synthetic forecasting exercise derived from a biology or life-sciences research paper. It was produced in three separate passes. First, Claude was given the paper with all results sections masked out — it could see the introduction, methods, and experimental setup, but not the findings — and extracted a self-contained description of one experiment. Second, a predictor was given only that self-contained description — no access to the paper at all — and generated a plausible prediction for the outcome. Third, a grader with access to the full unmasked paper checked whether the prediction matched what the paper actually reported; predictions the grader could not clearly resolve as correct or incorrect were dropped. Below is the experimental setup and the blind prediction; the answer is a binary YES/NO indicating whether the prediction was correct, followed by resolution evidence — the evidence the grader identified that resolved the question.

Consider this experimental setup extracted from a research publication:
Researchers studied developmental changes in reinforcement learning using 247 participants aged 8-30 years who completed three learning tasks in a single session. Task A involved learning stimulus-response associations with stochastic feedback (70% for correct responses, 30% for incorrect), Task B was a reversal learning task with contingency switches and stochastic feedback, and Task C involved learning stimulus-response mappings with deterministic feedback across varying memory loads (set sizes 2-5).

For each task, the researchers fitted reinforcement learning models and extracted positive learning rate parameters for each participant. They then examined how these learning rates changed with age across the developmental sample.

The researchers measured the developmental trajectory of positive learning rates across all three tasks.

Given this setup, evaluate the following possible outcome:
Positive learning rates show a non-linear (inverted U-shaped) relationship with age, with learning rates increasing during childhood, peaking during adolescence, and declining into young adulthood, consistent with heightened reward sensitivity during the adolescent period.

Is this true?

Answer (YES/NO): NO